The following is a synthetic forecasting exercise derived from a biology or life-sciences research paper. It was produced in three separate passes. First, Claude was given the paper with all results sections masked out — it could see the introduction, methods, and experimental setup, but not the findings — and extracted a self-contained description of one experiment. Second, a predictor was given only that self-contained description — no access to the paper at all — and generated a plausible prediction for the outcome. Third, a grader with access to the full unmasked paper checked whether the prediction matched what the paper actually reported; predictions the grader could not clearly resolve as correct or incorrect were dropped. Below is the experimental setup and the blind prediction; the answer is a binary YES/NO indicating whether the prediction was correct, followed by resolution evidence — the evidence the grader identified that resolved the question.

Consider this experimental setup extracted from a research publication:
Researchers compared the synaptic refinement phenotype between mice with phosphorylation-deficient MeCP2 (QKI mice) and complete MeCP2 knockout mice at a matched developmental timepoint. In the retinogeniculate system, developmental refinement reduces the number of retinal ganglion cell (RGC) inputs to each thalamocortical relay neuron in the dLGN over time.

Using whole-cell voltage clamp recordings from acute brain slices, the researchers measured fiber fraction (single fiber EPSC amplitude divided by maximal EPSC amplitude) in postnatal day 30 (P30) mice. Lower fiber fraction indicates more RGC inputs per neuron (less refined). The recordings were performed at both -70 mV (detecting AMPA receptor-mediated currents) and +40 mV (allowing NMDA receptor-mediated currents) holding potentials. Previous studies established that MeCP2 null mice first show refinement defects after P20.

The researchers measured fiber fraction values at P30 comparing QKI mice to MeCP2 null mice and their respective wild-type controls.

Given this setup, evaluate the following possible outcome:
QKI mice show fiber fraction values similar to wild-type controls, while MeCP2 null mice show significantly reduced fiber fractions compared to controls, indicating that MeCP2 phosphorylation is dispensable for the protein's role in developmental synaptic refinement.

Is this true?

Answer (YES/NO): NO